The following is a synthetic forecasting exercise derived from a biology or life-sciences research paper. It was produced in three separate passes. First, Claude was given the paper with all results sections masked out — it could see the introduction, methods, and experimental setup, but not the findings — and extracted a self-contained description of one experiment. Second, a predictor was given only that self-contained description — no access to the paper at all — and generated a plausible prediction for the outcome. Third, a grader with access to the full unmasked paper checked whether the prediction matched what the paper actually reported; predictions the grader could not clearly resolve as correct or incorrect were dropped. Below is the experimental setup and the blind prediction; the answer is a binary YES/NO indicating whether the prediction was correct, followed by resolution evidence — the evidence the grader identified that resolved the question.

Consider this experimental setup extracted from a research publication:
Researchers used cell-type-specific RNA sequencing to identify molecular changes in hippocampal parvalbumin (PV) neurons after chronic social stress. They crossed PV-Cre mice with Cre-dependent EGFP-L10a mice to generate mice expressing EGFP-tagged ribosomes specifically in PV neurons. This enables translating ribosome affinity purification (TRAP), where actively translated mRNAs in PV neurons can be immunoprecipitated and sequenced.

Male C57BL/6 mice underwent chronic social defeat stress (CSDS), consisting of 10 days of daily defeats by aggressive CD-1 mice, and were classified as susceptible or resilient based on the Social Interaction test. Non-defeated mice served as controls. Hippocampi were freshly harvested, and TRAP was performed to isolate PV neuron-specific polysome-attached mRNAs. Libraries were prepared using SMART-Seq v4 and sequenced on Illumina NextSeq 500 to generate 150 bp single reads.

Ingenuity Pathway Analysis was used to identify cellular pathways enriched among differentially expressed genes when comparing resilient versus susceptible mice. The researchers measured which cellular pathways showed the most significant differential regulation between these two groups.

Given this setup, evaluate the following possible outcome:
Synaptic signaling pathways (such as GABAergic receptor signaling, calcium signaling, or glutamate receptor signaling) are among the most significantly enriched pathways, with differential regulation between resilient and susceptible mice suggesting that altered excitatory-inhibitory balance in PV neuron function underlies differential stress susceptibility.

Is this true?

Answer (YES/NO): NO